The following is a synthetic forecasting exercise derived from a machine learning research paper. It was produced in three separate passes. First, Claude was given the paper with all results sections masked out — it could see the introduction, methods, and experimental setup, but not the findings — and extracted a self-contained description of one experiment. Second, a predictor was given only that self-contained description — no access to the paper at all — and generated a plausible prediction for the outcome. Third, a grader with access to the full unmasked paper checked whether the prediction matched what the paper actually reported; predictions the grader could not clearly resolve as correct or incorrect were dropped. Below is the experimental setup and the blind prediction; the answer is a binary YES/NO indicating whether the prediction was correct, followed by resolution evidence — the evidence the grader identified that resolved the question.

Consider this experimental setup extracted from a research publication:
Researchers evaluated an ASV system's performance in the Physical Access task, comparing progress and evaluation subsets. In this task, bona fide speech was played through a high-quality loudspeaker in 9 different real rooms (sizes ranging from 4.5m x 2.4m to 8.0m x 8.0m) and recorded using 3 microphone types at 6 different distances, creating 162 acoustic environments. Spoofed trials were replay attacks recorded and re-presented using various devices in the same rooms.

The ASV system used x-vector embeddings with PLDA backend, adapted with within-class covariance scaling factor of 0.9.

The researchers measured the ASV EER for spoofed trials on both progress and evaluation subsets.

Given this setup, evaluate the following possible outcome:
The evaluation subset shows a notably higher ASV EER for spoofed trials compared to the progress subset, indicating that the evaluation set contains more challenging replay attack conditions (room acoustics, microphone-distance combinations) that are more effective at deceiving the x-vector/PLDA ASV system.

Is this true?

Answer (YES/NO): NO